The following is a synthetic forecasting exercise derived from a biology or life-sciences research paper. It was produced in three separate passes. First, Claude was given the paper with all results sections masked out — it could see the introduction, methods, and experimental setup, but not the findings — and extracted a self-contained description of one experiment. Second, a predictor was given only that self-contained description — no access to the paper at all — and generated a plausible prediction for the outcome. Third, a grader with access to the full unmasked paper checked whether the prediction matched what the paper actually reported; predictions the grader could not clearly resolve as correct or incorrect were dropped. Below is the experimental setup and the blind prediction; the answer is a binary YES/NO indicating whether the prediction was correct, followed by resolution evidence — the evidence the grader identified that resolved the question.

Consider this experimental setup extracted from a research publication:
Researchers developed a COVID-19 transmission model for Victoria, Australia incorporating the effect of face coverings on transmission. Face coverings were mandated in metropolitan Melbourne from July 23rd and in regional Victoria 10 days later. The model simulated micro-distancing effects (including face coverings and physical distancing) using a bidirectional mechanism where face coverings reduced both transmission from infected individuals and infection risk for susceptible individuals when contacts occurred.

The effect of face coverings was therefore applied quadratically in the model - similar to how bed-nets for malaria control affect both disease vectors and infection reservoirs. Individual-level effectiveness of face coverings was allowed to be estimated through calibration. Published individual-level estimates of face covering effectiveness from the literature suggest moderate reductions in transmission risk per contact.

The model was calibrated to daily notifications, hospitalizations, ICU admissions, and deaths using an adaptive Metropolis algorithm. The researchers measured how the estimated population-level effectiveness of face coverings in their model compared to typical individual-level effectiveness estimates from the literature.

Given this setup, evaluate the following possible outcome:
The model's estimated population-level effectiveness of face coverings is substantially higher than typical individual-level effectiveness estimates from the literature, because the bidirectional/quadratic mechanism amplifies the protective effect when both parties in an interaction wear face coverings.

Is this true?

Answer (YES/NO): YES